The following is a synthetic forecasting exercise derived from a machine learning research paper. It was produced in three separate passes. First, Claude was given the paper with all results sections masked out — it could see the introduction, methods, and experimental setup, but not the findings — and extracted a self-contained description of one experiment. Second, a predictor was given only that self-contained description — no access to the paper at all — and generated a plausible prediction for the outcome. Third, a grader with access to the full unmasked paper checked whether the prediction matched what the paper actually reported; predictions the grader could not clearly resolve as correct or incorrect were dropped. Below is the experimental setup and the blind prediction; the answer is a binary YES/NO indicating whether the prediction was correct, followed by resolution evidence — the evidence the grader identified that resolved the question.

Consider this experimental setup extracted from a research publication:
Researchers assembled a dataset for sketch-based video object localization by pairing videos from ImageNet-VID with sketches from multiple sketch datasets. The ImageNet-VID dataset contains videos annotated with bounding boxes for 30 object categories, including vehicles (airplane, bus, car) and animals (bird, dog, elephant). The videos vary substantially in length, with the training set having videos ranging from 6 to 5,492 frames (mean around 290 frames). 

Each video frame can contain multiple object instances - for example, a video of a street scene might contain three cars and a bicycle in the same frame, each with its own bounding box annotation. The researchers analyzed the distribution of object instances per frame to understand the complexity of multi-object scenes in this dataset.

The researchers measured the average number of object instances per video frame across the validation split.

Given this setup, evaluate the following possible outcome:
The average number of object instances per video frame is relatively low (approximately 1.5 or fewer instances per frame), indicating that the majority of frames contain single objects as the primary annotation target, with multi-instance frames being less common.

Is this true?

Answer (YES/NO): YES